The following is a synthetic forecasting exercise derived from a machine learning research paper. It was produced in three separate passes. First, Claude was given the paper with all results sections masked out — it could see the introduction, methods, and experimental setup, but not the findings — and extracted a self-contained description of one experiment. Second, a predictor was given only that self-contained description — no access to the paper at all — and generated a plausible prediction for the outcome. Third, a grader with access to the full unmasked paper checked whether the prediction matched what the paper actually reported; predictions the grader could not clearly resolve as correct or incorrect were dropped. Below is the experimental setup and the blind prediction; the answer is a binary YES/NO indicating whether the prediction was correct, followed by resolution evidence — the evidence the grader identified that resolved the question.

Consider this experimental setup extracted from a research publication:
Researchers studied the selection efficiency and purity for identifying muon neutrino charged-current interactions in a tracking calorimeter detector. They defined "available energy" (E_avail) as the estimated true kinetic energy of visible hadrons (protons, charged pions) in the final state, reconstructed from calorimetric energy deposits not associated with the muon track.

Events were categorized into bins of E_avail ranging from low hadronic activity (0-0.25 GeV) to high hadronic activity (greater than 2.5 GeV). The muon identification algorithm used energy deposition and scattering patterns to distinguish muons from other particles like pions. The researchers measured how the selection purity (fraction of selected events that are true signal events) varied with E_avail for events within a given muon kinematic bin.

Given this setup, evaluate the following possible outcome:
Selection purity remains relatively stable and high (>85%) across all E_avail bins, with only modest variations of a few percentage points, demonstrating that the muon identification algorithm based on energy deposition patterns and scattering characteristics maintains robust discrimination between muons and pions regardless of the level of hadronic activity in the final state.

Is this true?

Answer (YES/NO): NO